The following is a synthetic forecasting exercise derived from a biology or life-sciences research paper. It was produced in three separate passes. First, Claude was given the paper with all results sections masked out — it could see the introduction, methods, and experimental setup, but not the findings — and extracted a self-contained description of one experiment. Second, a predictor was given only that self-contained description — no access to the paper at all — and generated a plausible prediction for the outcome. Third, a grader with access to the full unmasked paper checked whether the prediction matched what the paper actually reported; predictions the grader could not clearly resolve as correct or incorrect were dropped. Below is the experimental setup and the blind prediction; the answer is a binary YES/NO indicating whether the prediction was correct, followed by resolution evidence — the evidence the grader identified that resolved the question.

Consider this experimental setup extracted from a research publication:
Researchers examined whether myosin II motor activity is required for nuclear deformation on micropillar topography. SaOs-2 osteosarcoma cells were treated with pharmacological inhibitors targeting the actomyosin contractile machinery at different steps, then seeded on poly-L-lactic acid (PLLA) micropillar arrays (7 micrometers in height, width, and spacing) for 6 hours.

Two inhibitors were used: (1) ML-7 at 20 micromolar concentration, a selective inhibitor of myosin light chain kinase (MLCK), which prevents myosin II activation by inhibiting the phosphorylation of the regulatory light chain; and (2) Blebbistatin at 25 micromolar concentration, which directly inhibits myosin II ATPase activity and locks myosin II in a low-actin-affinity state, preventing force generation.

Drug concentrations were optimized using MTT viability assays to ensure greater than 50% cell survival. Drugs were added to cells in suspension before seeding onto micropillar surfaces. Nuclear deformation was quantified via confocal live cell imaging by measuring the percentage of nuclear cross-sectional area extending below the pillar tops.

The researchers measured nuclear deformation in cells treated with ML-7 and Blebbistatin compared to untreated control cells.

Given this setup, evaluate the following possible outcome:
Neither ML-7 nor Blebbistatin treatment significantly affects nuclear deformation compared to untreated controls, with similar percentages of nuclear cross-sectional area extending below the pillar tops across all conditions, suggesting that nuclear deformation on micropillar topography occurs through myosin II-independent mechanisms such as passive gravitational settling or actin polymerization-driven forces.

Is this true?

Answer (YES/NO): NO